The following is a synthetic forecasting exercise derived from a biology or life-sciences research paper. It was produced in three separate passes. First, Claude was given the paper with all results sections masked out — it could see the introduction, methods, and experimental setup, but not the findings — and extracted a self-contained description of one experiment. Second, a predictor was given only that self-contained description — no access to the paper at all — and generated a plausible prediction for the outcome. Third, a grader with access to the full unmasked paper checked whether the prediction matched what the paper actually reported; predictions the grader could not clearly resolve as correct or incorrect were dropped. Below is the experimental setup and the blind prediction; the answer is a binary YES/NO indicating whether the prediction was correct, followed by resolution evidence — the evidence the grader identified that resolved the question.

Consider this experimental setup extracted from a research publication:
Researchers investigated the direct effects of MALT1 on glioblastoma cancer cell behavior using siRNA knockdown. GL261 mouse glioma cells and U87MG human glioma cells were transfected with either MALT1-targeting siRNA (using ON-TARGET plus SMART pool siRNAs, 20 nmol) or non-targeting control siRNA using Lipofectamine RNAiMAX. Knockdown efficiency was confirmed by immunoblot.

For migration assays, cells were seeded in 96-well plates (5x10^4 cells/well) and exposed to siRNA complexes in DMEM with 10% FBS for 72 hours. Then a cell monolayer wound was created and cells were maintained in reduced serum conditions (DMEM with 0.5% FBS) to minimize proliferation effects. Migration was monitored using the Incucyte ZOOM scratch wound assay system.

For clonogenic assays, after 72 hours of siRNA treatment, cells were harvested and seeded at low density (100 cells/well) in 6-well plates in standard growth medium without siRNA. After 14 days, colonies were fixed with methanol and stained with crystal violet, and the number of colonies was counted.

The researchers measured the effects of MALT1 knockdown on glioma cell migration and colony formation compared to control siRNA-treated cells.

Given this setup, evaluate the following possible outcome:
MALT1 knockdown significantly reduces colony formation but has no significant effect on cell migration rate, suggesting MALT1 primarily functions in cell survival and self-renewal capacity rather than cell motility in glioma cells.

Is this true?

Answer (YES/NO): YES